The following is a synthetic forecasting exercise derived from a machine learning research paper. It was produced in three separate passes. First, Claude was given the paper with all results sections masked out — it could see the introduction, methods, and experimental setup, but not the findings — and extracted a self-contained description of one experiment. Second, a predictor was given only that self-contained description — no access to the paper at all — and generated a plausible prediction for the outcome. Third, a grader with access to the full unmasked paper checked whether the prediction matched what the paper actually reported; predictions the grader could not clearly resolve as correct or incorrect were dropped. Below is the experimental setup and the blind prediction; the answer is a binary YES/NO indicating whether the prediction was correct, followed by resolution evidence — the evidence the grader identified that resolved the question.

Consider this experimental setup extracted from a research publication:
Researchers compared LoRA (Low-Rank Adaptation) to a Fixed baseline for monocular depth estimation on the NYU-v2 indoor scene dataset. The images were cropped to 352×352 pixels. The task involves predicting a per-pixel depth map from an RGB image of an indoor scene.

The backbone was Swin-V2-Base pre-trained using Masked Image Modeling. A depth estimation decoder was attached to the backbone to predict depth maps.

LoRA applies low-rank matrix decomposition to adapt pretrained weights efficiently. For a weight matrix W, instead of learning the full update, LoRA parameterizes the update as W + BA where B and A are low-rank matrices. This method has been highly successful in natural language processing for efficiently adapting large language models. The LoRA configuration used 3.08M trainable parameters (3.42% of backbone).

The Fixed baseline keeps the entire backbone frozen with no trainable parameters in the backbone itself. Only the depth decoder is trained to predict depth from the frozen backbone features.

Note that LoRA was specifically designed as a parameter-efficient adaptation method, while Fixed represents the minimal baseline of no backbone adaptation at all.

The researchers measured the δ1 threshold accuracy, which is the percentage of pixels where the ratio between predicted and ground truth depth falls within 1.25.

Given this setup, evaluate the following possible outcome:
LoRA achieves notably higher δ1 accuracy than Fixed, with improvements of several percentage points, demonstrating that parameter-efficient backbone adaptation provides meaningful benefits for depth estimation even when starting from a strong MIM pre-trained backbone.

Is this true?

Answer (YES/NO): NO